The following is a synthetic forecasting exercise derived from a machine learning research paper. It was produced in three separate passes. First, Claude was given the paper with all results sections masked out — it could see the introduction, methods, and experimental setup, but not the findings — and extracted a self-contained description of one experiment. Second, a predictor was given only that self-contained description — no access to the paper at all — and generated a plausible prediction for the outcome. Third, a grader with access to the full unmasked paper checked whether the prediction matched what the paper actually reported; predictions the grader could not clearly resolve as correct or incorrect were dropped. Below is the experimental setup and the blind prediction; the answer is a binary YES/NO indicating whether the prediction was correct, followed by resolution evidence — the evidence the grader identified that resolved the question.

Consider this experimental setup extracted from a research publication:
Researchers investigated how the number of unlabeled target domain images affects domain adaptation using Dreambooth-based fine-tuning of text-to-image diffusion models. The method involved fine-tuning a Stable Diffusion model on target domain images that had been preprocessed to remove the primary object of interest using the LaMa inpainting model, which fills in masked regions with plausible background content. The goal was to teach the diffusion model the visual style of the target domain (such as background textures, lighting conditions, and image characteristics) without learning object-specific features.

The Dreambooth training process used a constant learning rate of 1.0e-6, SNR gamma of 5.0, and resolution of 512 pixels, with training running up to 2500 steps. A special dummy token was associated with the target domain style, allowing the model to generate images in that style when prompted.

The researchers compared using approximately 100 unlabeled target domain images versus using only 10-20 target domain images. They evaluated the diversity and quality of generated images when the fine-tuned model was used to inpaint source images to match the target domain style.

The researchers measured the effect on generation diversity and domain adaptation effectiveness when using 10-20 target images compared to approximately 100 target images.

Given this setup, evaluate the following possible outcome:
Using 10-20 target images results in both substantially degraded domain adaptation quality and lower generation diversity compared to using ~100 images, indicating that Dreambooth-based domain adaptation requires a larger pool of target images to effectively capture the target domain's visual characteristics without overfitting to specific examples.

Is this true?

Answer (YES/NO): NO